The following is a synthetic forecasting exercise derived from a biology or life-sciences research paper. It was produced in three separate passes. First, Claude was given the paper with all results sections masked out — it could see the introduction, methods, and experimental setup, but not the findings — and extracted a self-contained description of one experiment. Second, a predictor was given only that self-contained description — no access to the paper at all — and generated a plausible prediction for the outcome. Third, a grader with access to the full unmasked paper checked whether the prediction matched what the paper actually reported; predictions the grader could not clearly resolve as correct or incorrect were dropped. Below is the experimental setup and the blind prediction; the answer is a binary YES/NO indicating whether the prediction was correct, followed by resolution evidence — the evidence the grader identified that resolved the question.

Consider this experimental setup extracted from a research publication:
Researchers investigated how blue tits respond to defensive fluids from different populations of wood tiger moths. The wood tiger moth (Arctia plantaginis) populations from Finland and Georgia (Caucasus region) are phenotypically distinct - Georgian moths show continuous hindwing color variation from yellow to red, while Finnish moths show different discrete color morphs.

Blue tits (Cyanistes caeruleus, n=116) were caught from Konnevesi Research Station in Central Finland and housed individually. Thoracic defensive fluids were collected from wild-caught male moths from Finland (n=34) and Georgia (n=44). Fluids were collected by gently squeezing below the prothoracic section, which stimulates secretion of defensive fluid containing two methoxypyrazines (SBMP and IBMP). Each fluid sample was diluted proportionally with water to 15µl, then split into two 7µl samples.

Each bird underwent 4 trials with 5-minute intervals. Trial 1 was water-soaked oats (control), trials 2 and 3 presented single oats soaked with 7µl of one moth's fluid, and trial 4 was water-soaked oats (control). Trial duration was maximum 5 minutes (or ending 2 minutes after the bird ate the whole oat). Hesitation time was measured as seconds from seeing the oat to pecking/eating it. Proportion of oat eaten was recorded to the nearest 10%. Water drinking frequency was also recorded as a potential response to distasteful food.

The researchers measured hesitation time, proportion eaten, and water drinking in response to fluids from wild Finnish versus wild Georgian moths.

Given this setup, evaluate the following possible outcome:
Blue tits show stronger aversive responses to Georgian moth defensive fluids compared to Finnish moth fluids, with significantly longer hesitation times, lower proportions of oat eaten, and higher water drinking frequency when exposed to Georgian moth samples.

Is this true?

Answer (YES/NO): NO